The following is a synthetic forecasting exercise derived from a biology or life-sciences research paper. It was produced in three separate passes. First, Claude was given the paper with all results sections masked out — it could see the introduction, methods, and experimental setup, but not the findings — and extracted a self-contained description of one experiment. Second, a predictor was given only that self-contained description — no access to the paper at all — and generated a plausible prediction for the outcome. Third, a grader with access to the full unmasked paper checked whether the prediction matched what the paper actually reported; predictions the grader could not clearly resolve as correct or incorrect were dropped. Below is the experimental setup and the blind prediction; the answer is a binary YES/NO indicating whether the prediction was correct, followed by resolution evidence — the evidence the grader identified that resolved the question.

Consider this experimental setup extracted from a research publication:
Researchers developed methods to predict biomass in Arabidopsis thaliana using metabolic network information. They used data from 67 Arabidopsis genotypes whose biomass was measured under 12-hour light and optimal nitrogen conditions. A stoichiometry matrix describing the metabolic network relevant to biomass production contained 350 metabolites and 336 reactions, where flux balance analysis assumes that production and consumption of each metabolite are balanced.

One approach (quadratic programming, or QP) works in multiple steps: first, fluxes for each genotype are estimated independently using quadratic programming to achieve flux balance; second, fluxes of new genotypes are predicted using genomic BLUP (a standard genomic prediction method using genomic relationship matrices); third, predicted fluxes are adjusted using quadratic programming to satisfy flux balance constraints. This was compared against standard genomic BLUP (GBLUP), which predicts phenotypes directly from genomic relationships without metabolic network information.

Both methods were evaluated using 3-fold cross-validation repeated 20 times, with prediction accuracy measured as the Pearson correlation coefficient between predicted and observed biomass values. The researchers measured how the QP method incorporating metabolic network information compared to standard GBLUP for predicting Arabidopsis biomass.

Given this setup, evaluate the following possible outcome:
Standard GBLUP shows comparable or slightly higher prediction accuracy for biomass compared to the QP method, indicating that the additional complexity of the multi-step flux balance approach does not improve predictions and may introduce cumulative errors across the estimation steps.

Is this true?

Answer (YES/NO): NO